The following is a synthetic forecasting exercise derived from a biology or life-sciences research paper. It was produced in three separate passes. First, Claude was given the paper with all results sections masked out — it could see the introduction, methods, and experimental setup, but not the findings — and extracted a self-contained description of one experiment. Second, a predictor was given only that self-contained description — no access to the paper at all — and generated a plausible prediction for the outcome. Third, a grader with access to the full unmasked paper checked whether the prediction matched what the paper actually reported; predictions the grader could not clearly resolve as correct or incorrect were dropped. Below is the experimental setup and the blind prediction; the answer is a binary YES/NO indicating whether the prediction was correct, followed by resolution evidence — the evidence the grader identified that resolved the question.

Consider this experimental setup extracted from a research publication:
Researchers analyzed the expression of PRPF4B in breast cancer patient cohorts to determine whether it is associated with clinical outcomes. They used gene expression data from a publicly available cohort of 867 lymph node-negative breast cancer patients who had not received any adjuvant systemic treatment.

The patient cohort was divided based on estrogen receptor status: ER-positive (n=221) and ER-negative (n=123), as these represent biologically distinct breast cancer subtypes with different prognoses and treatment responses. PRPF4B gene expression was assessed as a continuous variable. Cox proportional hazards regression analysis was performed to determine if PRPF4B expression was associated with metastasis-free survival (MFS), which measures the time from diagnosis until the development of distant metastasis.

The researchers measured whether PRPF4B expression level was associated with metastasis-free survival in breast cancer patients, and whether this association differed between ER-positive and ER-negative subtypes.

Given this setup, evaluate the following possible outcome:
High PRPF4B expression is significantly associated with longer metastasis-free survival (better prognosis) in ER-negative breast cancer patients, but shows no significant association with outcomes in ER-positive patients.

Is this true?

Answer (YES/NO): NO